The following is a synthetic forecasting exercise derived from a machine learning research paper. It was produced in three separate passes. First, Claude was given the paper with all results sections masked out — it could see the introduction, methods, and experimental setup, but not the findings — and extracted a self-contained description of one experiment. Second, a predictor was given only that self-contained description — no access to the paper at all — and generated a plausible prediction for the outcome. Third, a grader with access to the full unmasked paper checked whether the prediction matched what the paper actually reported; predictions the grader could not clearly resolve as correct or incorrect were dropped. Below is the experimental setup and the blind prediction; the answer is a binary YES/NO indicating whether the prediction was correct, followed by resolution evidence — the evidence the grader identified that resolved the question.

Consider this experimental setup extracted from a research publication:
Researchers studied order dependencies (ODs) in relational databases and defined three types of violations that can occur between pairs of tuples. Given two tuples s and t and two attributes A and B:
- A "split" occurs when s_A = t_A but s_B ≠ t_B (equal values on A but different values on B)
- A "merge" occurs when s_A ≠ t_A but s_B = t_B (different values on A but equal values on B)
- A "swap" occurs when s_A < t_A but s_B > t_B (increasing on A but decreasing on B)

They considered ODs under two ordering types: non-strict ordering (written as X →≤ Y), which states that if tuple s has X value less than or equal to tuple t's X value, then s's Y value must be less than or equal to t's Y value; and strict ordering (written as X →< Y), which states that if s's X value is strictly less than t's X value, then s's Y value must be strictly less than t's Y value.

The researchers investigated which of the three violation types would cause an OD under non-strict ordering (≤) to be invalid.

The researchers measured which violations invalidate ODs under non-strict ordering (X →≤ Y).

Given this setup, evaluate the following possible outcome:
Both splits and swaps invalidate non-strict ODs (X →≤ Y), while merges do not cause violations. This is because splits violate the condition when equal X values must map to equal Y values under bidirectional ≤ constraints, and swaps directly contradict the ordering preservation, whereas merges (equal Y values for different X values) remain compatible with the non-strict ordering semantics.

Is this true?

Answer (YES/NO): YES